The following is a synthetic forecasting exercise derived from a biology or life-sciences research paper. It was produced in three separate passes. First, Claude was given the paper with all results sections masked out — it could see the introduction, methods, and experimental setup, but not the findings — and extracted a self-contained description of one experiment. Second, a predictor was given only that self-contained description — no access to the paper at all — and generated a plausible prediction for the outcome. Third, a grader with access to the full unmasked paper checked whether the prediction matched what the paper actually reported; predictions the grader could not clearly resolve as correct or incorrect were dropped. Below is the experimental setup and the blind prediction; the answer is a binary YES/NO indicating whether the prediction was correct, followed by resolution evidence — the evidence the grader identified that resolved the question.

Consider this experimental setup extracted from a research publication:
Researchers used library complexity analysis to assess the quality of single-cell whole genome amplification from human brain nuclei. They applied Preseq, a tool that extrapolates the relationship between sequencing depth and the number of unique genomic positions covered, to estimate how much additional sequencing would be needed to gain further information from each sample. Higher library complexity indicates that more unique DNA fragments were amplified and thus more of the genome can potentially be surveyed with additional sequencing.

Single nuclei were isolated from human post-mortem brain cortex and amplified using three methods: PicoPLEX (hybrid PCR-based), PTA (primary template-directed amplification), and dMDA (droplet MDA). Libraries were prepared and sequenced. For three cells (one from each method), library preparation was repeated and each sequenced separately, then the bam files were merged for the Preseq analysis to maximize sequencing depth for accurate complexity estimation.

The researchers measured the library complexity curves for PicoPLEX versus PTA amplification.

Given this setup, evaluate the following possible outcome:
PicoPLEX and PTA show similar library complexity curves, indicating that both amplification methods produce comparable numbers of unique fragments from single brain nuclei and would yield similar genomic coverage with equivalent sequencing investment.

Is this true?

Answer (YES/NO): NO